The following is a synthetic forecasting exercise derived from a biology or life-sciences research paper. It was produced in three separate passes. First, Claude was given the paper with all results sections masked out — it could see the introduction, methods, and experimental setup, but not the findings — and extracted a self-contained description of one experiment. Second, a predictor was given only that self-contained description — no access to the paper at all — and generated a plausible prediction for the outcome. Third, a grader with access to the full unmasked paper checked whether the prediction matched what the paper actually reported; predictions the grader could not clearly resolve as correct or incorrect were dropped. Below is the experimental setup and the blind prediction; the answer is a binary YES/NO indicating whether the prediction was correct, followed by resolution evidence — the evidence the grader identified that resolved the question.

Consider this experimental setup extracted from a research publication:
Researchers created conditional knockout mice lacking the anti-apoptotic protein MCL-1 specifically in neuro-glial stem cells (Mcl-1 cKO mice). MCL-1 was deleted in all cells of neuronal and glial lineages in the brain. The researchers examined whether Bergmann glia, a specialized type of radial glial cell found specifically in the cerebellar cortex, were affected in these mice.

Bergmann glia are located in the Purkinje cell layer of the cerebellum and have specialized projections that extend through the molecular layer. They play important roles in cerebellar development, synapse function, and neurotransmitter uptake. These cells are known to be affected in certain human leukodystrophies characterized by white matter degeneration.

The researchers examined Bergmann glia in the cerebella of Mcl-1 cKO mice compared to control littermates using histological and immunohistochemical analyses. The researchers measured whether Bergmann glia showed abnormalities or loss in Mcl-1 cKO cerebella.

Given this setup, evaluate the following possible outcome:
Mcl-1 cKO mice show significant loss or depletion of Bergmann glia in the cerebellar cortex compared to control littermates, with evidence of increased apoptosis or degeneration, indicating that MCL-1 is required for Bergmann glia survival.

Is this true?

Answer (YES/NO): YES